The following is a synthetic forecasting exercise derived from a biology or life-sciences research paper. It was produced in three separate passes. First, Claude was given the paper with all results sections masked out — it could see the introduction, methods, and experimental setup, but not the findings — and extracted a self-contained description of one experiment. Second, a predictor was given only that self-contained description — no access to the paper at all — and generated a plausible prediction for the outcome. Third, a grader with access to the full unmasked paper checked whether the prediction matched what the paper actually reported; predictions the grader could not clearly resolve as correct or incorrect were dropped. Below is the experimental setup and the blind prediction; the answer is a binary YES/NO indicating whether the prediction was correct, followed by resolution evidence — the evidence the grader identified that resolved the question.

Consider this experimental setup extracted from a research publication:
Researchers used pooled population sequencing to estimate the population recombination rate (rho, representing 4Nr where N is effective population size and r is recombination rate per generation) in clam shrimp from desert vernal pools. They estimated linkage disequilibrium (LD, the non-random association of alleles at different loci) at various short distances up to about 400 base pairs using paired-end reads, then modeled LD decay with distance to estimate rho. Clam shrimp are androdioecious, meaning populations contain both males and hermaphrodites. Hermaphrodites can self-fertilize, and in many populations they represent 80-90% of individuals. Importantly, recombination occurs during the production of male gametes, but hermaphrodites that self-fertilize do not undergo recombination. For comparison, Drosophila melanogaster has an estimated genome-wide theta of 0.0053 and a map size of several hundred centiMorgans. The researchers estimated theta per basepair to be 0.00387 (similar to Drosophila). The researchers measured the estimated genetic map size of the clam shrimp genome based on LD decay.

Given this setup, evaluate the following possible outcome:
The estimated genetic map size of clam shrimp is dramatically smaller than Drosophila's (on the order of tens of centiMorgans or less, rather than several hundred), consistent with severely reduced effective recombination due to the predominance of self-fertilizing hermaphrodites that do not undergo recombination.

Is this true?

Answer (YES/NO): YES